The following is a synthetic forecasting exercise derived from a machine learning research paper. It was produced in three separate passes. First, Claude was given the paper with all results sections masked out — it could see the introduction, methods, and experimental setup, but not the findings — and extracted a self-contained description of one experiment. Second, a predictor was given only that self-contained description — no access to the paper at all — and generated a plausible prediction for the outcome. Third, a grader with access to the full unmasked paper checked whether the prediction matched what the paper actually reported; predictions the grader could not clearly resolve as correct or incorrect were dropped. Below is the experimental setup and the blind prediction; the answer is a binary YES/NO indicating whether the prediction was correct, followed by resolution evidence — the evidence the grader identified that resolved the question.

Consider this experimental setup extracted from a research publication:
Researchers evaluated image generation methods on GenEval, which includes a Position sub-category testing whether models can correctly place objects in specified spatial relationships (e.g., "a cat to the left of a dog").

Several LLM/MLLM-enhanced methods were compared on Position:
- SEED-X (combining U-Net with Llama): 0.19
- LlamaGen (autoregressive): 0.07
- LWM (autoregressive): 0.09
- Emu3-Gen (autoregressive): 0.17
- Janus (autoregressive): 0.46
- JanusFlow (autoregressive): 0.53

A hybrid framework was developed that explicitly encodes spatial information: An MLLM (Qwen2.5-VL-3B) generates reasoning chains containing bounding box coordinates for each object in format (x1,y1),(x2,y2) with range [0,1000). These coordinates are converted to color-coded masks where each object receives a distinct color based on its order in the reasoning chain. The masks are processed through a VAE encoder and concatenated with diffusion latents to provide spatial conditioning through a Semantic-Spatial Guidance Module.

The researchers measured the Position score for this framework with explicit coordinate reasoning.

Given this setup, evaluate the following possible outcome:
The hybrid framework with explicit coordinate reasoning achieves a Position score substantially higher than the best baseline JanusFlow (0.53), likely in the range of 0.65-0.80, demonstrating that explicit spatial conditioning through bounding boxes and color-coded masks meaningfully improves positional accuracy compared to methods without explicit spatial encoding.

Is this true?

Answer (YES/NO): NO